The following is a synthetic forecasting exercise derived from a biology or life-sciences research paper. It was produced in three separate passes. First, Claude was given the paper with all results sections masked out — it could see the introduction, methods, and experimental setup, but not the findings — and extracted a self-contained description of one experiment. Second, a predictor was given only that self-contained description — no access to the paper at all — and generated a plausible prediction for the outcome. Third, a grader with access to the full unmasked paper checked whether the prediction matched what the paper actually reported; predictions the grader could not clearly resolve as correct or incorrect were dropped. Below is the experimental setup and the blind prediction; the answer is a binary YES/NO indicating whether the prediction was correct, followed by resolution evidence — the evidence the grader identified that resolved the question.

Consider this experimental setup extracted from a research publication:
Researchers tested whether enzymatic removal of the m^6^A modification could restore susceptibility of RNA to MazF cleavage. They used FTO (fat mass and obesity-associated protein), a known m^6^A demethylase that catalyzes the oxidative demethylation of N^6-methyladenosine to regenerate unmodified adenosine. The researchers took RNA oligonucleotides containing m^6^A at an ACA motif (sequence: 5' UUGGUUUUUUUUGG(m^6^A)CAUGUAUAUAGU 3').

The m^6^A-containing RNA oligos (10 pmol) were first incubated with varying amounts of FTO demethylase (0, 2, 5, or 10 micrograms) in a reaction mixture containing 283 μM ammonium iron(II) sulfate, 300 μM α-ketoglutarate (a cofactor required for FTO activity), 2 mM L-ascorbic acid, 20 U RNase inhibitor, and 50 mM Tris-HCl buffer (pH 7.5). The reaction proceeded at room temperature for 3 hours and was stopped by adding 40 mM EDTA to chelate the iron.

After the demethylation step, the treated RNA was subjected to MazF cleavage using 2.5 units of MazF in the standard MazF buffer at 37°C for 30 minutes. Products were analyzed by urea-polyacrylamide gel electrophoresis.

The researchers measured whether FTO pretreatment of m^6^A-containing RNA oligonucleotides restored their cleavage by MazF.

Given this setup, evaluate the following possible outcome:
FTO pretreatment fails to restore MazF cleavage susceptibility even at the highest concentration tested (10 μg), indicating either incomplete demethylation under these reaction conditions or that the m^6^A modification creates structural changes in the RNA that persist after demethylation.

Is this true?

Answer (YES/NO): NO